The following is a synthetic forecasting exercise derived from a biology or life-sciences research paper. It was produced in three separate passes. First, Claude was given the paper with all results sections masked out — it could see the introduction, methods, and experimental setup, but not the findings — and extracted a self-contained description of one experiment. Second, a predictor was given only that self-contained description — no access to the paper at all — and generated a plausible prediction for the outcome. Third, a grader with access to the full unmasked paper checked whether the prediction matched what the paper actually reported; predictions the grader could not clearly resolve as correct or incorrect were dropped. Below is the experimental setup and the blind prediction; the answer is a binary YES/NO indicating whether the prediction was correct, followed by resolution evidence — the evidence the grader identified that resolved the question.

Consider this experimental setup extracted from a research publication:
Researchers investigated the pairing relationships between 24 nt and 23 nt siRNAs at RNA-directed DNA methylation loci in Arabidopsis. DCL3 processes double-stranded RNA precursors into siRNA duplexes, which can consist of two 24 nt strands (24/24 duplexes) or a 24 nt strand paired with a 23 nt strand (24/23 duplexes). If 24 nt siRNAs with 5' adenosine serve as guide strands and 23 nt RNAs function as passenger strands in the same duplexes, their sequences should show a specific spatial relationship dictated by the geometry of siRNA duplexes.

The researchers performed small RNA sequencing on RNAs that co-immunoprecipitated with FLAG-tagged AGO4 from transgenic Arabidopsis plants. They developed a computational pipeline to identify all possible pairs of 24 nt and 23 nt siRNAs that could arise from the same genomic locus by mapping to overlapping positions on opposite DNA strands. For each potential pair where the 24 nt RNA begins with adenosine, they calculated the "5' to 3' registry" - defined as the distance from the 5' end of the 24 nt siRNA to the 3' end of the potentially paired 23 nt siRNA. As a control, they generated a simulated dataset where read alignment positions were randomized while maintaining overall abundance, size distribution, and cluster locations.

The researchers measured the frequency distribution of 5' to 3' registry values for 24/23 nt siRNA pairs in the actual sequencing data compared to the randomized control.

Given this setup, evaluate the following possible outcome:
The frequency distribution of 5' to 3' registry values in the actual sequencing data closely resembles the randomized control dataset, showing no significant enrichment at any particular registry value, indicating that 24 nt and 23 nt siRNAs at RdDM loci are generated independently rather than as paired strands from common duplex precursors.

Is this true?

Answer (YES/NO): NO